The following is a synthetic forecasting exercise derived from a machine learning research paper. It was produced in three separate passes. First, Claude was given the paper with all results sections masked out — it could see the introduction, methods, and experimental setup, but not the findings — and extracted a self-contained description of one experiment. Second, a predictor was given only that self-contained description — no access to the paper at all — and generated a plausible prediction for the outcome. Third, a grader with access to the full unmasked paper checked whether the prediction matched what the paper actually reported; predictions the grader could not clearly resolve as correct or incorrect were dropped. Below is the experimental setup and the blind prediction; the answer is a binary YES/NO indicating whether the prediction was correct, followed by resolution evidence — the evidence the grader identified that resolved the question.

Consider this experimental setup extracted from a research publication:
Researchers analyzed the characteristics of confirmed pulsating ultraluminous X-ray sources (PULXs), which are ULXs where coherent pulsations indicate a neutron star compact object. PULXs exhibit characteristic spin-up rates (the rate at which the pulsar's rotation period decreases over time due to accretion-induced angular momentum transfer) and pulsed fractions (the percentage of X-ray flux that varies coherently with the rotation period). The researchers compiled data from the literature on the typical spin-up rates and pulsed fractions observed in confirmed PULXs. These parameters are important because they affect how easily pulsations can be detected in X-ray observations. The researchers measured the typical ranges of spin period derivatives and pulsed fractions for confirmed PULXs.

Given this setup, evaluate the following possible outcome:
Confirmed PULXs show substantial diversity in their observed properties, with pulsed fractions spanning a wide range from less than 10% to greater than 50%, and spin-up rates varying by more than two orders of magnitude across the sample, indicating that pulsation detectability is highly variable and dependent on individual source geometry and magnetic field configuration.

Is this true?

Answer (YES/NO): NO